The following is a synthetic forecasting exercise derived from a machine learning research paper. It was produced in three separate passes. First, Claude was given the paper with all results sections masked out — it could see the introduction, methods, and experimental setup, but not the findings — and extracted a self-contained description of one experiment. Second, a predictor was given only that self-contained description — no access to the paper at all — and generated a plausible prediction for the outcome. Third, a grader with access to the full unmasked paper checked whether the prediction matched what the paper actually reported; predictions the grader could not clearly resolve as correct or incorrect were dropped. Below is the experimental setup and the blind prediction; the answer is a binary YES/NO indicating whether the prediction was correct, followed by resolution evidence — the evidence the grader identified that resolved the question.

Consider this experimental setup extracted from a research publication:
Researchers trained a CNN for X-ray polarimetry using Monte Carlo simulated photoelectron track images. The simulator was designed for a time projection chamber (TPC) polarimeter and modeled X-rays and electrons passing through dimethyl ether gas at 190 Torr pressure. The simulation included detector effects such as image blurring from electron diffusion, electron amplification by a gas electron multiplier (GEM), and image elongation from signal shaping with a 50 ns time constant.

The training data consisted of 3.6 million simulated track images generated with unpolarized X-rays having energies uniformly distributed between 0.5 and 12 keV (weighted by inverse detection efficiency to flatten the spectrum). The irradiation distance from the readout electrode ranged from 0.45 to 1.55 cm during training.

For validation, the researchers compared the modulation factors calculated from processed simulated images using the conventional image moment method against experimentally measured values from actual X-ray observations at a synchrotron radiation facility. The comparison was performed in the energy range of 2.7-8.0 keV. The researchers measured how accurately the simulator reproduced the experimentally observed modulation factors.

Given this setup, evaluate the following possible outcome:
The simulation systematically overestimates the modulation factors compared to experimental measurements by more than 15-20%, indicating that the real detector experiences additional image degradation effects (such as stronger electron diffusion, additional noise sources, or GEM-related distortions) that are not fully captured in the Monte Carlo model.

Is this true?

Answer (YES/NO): NO